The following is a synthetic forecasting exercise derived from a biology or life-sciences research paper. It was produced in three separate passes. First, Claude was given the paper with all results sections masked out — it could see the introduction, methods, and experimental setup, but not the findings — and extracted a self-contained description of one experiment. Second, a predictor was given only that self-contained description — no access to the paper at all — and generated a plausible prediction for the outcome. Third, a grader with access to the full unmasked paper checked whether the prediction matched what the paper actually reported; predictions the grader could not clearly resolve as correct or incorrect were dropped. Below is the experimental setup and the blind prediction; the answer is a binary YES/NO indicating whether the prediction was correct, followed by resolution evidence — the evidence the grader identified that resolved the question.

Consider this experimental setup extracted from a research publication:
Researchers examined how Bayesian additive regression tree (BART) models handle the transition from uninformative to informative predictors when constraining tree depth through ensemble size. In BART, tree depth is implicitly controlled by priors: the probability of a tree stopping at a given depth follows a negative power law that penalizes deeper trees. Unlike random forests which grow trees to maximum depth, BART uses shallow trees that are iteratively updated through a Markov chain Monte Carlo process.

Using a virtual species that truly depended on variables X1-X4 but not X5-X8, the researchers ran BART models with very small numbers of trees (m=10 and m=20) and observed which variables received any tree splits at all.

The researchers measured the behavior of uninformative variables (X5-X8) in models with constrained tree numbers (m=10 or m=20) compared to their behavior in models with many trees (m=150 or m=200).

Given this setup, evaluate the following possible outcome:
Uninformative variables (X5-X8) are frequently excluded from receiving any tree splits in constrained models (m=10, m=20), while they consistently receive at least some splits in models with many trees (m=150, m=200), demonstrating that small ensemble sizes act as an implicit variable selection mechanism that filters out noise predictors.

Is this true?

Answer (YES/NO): YES